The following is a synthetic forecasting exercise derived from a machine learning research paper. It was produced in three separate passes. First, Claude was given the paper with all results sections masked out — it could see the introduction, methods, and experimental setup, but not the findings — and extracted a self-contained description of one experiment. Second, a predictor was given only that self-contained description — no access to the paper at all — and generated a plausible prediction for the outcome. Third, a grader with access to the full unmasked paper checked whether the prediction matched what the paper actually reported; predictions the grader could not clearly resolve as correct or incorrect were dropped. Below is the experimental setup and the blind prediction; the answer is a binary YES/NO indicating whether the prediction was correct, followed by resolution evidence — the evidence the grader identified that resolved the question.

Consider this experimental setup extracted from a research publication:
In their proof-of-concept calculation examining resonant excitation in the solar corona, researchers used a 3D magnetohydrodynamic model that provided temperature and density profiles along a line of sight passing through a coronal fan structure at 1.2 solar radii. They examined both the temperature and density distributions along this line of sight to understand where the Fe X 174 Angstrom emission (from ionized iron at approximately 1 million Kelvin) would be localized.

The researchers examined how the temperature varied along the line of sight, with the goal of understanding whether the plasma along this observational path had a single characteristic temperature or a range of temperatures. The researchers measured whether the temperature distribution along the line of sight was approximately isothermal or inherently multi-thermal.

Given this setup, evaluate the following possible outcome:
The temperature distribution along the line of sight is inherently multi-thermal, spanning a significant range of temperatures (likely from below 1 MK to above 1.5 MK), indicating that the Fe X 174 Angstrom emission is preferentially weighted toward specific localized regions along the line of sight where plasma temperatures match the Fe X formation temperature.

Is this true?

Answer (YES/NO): NO